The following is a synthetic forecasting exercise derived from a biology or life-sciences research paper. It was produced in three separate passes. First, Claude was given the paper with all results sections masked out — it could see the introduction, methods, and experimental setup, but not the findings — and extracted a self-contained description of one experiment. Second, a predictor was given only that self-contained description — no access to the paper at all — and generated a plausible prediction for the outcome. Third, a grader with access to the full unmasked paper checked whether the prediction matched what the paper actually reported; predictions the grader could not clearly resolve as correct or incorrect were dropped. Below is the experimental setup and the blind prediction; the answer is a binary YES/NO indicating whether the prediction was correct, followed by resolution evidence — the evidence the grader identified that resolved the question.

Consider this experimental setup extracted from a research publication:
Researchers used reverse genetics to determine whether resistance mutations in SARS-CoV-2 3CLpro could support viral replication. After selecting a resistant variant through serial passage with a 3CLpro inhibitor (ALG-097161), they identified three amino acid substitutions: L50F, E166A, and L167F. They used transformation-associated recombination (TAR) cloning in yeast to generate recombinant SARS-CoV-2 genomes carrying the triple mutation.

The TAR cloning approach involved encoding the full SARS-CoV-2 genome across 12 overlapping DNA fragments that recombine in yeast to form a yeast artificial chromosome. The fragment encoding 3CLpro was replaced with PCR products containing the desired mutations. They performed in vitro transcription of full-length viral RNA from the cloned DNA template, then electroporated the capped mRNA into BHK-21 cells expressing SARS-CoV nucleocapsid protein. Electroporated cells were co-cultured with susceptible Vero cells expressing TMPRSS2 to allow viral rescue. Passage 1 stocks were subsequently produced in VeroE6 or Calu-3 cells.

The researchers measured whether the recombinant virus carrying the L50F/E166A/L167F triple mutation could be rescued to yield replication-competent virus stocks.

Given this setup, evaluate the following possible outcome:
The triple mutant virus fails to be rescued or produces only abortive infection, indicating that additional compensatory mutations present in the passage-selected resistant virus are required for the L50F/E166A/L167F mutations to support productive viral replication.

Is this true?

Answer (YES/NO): NO